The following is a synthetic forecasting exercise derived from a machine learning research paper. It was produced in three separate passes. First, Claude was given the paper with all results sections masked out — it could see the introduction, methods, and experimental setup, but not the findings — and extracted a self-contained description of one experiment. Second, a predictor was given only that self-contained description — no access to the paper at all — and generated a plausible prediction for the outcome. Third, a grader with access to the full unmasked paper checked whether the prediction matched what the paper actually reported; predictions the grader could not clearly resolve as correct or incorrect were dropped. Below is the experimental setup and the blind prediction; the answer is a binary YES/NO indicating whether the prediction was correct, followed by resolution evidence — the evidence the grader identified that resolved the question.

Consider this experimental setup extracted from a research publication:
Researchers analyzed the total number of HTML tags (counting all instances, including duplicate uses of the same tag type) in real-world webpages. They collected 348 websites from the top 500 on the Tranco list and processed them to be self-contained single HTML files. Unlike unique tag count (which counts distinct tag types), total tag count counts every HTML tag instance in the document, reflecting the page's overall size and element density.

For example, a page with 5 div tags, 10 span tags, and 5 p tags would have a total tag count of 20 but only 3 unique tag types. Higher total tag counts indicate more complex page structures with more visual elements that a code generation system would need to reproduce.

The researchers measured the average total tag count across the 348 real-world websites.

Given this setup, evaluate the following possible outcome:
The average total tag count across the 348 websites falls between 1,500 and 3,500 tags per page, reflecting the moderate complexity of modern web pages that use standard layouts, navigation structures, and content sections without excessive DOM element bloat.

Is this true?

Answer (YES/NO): NO